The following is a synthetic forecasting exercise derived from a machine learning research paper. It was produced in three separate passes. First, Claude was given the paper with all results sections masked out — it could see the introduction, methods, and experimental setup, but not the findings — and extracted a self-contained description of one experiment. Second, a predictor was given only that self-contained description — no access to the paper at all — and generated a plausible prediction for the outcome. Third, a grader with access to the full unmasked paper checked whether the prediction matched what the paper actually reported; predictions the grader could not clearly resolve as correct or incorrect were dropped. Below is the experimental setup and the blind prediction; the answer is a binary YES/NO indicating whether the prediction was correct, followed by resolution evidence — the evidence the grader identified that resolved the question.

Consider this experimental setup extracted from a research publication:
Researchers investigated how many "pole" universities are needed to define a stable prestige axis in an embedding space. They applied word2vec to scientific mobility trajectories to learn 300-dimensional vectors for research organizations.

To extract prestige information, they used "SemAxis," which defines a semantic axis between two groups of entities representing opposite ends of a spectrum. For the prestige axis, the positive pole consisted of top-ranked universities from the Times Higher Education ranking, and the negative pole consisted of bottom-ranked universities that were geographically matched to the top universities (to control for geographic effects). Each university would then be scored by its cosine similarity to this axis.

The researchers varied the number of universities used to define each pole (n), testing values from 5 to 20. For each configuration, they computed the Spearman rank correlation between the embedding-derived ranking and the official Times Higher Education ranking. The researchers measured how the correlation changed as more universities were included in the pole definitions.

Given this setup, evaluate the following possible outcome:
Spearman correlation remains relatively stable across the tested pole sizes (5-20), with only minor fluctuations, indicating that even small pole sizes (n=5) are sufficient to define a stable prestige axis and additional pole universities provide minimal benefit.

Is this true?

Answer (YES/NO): YES